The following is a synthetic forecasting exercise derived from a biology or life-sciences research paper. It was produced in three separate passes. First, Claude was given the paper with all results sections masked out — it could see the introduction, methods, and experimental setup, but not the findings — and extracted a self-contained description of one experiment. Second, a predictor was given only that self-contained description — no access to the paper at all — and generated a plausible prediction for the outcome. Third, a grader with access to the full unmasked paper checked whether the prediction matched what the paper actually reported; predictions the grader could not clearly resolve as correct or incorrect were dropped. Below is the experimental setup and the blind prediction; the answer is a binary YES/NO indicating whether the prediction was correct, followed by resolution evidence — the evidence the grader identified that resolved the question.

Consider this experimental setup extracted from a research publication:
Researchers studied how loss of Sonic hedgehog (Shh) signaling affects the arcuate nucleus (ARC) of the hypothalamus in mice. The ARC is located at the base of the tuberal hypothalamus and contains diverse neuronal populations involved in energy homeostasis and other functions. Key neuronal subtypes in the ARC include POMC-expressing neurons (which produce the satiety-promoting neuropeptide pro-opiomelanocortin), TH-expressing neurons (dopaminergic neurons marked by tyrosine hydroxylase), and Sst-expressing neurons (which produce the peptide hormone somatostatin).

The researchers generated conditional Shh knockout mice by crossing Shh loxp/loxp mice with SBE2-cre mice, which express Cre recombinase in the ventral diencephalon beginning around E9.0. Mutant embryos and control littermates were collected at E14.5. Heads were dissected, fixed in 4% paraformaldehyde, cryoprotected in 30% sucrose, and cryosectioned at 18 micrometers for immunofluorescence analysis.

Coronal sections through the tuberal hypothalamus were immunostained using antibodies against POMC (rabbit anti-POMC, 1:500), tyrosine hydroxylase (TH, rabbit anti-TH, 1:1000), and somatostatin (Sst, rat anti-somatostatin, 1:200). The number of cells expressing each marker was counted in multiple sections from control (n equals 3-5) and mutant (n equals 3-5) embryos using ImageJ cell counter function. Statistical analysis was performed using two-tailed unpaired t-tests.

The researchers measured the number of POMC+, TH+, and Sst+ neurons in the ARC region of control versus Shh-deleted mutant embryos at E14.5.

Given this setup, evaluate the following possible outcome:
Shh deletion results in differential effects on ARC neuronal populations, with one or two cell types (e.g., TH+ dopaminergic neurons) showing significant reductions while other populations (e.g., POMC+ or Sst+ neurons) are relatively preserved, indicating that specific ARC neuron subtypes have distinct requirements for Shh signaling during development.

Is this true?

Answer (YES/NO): NO